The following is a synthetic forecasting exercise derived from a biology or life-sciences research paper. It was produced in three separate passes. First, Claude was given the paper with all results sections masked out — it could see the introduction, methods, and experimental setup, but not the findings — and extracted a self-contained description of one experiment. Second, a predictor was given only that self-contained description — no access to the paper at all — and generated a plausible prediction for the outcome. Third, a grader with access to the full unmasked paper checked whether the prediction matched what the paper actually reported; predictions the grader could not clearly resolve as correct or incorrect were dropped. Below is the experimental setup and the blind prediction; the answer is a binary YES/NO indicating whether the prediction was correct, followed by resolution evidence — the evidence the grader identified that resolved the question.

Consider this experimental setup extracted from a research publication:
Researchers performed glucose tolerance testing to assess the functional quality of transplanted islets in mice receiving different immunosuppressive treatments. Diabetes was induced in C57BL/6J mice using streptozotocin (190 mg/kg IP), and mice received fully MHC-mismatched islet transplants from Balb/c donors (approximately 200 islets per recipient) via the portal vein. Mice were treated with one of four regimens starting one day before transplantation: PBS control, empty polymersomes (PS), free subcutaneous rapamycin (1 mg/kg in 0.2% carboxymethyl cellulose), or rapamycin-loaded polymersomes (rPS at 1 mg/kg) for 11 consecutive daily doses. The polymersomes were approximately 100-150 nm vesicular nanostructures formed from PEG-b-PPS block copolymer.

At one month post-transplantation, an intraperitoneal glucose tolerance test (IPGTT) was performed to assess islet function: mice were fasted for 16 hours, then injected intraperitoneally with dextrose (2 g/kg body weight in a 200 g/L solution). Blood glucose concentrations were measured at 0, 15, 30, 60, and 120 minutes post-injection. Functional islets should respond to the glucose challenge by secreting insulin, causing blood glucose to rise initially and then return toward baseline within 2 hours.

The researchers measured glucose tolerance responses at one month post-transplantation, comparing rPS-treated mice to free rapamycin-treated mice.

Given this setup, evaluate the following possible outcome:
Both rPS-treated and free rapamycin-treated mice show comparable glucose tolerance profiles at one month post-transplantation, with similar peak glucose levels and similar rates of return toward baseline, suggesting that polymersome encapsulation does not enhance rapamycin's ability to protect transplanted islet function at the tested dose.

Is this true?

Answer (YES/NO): NO